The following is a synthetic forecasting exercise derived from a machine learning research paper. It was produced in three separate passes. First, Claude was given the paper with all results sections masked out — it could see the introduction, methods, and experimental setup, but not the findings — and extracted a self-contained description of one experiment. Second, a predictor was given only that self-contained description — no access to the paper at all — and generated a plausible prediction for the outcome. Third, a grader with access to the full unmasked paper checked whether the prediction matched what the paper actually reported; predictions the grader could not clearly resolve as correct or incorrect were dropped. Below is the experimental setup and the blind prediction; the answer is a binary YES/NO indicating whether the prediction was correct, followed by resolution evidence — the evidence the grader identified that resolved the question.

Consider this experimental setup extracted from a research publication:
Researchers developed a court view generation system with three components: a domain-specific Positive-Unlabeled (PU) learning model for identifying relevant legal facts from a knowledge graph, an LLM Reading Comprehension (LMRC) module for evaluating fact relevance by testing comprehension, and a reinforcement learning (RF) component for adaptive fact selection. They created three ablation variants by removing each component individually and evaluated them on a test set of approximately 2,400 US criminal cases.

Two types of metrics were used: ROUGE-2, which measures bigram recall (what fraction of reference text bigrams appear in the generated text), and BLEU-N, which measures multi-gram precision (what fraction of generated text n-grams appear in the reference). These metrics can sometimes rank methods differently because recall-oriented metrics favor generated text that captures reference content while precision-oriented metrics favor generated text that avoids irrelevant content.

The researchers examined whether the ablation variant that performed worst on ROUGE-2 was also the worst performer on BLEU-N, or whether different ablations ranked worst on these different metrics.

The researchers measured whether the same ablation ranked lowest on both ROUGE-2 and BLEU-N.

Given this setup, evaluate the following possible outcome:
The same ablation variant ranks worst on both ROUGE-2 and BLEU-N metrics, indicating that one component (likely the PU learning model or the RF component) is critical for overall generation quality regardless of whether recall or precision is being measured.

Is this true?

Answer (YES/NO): NO